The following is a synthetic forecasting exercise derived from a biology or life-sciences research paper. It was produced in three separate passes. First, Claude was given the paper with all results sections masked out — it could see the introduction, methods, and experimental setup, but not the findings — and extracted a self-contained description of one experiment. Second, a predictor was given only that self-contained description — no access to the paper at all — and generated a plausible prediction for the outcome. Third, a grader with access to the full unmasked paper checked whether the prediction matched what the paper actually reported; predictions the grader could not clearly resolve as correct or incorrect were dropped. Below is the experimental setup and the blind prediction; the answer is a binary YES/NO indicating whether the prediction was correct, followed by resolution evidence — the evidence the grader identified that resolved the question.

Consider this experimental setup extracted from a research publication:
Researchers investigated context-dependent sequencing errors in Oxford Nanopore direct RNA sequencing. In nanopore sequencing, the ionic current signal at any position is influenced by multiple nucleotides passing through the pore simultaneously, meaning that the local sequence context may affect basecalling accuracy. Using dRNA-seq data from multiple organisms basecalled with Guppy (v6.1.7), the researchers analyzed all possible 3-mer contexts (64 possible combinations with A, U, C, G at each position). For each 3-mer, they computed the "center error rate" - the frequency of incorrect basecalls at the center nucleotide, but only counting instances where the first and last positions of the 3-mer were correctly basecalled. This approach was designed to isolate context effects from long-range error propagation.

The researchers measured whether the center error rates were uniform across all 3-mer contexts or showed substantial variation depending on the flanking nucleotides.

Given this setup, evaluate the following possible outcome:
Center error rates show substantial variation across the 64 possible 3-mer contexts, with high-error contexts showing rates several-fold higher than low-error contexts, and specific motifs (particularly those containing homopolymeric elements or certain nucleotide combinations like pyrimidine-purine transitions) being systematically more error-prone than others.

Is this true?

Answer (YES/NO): YES